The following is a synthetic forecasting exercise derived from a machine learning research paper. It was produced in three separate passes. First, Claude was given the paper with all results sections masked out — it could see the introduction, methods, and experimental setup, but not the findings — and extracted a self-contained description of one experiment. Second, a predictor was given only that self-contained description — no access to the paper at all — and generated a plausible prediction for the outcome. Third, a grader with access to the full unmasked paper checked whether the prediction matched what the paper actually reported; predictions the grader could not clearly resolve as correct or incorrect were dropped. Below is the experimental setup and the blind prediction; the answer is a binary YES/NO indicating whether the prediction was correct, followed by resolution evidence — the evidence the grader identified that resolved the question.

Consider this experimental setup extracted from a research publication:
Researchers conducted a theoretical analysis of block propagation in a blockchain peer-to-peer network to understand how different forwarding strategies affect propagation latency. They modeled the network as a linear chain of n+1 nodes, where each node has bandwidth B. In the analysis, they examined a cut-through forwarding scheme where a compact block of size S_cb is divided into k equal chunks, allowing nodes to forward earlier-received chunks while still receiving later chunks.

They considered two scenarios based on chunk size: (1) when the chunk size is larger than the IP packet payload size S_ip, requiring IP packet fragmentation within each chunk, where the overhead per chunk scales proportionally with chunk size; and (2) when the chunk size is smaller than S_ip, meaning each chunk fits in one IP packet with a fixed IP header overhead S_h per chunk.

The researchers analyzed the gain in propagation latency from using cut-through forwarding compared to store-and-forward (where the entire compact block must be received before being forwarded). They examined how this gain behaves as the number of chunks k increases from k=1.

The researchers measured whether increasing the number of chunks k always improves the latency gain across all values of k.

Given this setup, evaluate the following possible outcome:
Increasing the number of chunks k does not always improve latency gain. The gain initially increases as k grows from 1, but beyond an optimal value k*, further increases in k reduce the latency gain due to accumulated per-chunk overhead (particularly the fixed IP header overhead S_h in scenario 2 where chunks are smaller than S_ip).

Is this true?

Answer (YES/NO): YES